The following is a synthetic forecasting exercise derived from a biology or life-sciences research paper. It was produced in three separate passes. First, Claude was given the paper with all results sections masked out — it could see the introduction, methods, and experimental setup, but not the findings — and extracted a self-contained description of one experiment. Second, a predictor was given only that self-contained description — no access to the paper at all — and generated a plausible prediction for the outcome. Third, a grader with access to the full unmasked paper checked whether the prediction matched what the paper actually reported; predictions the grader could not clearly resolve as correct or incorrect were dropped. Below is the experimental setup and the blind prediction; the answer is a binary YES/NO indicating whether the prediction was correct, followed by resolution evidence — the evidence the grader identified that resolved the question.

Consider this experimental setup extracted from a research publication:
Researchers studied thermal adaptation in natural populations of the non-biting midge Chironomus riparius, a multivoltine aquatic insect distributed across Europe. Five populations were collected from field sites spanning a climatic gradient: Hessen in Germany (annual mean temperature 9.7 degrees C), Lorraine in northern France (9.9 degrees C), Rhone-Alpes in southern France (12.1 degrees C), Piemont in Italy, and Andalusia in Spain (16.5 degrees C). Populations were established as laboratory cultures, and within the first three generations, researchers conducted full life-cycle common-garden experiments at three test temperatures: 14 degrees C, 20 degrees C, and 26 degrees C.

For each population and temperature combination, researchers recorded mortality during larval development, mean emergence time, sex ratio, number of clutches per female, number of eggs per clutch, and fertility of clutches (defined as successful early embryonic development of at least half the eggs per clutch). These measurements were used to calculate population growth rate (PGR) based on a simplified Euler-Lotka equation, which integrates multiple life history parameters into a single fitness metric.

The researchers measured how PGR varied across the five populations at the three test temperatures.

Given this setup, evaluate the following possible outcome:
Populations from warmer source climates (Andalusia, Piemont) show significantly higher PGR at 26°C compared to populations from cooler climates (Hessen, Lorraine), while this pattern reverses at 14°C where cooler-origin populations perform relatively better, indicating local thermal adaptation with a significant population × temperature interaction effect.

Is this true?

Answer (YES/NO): YES